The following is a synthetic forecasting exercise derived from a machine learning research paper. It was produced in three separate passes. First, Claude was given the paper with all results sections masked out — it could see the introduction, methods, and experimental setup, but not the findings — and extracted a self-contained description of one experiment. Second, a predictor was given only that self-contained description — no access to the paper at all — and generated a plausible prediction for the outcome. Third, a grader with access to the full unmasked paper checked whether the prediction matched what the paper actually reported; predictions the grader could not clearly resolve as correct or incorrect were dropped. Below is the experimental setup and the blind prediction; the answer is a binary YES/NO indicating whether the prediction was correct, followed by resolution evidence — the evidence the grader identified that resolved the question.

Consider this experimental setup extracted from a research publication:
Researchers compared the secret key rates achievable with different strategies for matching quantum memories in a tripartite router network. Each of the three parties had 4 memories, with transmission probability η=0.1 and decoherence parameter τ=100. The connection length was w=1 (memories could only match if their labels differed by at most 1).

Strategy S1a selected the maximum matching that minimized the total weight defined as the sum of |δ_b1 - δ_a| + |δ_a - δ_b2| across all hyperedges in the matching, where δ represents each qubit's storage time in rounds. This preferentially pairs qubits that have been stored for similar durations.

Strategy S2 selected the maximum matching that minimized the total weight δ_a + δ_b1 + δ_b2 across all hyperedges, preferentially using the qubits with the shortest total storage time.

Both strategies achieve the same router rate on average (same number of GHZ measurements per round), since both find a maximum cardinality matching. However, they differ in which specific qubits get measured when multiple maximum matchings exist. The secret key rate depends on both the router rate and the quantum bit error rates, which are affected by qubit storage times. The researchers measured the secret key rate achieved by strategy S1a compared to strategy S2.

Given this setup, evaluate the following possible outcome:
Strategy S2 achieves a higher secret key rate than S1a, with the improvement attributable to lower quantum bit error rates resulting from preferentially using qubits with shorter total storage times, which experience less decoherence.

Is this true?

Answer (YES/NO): YES